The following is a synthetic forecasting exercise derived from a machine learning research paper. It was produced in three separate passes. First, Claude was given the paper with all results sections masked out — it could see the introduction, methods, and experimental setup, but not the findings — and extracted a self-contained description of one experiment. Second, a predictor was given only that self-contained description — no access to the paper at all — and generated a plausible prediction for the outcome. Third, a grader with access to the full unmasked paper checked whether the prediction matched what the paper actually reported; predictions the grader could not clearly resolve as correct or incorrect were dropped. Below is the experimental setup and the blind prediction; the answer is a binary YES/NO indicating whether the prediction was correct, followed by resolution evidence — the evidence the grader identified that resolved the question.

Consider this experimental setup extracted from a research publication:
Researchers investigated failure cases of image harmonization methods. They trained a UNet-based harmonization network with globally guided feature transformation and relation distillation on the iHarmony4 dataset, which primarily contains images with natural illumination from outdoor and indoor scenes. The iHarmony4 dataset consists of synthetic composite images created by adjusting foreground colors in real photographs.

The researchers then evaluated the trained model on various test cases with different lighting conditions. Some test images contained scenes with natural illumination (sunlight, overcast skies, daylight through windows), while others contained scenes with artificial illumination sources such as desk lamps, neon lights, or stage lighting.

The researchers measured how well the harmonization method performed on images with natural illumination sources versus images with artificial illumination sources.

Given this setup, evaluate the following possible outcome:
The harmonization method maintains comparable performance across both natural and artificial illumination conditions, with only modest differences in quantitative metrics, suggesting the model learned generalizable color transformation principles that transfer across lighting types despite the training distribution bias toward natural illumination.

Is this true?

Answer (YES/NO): NO